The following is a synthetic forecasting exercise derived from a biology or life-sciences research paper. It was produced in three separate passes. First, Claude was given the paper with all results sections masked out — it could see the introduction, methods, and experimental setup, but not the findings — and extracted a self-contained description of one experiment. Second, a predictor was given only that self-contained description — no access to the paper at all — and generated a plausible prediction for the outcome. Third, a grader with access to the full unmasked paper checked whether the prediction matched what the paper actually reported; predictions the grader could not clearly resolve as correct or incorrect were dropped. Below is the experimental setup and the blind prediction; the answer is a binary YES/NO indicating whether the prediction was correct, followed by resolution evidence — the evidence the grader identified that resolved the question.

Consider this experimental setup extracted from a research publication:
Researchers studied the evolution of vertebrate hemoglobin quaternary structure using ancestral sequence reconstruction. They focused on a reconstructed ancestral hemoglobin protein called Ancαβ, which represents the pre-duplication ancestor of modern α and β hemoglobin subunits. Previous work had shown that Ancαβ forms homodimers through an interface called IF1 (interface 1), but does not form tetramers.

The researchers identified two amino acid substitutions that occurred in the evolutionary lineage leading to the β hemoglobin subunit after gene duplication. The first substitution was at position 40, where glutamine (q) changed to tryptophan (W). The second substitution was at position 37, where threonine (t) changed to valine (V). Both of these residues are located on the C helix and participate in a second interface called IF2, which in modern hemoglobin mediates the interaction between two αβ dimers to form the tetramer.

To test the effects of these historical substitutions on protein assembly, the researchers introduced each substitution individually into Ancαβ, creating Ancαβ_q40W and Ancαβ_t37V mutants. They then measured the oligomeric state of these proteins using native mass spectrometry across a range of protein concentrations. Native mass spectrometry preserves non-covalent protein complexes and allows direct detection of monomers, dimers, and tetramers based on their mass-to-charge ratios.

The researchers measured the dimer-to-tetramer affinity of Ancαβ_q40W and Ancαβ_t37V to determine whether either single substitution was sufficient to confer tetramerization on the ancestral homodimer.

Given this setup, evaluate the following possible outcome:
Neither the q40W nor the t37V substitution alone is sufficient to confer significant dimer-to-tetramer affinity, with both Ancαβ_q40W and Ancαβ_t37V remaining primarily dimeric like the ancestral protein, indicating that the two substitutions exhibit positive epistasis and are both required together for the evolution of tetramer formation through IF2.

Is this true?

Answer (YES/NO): NO